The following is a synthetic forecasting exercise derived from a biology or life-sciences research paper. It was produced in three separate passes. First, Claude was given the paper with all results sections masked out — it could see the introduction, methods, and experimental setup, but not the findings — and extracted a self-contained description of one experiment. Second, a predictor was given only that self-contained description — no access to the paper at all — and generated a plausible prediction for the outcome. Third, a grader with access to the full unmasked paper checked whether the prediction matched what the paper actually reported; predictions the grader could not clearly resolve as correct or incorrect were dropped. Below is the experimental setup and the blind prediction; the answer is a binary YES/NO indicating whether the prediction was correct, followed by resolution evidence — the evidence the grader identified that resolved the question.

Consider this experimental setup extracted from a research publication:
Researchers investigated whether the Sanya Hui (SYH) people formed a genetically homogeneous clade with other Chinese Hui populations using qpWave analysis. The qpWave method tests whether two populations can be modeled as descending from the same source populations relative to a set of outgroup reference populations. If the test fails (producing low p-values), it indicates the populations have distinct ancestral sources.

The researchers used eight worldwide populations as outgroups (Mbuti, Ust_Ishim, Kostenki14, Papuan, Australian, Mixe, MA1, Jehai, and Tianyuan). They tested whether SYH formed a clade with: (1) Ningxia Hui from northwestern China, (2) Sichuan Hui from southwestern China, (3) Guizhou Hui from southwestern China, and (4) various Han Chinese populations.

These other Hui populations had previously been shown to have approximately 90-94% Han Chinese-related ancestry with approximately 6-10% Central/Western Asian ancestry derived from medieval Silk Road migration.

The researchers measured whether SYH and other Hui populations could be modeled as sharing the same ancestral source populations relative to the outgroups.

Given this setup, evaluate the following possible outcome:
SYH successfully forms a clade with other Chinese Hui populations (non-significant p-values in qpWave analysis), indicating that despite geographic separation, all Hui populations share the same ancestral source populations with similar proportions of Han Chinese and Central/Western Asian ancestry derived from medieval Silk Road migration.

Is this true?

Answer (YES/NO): NO